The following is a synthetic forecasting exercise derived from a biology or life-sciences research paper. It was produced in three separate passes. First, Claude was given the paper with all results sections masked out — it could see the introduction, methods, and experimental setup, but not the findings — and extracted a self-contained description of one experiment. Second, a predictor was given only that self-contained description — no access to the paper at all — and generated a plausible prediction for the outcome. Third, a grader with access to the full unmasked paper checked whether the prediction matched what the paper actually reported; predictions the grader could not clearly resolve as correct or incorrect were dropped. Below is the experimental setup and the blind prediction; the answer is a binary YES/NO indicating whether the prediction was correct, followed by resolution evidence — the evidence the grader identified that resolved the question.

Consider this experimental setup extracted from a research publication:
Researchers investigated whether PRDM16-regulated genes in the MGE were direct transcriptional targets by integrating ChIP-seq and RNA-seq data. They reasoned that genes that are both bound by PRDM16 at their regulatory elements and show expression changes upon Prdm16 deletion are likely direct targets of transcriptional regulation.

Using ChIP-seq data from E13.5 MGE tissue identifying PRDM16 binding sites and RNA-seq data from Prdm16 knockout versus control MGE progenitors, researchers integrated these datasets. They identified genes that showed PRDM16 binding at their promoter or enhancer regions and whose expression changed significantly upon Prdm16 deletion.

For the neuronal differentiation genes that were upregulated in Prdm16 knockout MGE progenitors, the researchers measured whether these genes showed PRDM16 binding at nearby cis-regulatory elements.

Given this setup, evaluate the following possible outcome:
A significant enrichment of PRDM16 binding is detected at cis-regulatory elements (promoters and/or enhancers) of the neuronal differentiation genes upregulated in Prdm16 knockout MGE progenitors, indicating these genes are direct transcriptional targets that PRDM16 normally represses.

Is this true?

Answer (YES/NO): YES